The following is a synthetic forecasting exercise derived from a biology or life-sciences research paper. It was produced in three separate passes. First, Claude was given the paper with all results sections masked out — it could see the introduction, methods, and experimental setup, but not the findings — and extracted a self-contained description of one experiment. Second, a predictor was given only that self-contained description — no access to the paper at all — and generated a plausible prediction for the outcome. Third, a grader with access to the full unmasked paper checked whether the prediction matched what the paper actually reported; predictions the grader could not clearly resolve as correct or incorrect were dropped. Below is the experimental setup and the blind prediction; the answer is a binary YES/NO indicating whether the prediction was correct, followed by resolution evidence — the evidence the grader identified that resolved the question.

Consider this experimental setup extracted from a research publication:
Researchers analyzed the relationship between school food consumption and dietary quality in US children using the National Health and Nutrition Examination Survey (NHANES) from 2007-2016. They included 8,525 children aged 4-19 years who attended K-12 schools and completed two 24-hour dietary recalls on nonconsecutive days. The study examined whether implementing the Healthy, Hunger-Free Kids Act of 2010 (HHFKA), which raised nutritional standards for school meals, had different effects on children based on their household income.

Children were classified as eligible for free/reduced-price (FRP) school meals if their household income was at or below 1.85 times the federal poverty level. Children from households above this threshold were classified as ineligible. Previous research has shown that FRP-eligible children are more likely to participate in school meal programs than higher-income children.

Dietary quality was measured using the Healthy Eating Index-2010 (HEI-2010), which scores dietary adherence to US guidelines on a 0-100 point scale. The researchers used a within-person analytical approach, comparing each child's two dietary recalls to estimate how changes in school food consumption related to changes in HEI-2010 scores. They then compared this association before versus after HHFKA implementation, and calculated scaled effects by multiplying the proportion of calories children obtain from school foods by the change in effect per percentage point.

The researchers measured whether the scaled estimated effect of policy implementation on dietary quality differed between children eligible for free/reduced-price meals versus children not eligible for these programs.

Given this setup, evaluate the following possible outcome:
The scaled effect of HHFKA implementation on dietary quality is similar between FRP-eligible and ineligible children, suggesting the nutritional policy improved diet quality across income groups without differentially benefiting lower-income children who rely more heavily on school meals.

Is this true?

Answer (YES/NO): NO